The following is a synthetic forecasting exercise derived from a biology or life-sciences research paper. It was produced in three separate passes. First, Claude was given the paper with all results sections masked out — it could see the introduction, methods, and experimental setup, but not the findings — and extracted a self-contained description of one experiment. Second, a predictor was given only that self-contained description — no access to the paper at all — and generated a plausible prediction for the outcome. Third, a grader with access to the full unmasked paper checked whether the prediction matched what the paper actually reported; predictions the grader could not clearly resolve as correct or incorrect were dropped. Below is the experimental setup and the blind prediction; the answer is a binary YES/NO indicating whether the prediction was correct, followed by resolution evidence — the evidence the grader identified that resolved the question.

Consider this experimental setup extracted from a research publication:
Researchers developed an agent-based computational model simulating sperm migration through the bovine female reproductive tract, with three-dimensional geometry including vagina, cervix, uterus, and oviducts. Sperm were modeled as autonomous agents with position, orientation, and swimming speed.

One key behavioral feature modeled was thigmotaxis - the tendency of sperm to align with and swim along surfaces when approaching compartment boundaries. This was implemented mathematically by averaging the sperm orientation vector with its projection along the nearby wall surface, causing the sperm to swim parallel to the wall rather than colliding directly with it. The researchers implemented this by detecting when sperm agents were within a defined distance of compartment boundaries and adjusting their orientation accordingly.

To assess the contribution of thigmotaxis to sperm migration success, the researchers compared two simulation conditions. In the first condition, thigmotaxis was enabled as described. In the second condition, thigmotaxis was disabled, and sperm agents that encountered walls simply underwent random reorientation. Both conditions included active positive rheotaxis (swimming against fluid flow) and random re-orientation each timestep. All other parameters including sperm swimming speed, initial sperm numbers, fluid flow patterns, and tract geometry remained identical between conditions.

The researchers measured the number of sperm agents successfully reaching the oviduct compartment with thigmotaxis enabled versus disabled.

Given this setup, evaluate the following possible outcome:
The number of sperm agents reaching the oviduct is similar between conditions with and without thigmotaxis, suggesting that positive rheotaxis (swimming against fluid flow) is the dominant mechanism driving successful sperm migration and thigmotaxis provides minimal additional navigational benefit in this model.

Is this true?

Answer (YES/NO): NO